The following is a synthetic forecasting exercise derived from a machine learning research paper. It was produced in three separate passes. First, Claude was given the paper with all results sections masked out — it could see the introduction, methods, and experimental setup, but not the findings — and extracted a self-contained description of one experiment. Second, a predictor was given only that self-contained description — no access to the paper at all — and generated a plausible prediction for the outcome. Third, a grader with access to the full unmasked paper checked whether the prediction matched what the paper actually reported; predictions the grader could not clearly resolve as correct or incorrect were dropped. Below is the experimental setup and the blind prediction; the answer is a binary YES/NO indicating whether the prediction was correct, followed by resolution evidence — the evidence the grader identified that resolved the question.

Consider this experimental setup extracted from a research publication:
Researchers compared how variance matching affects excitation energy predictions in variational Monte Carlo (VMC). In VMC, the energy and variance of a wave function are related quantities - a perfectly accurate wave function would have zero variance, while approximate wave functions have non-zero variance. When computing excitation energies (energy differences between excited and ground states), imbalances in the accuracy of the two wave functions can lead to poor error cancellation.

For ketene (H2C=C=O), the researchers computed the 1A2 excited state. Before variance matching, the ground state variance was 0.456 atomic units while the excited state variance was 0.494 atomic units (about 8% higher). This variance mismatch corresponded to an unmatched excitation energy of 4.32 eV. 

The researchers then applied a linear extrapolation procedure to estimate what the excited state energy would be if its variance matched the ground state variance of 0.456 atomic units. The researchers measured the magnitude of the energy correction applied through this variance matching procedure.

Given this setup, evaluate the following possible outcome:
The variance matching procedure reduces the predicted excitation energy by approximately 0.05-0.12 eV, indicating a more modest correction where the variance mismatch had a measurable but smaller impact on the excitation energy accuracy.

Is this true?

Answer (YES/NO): NO